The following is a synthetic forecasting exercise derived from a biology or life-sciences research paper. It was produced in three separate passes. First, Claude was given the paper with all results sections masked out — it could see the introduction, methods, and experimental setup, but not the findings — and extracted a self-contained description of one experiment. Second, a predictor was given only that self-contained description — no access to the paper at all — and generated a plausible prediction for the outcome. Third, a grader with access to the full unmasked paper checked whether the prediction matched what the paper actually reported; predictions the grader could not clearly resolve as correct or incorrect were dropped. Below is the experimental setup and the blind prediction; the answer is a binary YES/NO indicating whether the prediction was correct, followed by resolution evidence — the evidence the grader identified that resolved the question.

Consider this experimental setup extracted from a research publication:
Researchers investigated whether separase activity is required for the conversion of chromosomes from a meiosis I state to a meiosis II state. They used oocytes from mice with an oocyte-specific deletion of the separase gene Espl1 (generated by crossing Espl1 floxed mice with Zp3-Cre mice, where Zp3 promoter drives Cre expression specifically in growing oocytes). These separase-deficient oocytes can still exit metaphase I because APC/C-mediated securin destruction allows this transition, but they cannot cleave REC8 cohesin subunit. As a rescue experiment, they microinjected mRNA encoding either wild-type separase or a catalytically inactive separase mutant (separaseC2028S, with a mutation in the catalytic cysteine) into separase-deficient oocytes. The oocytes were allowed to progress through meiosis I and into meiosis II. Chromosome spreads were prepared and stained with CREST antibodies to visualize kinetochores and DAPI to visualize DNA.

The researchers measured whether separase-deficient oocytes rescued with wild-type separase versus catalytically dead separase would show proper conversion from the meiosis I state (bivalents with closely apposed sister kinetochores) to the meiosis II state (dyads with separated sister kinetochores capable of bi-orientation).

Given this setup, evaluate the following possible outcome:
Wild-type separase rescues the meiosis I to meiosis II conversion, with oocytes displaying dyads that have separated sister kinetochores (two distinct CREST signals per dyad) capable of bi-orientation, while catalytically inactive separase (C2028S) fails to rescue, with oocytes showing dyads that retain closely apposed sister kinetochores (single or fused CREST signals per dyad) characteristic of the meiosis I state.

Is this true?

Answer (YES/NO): NO